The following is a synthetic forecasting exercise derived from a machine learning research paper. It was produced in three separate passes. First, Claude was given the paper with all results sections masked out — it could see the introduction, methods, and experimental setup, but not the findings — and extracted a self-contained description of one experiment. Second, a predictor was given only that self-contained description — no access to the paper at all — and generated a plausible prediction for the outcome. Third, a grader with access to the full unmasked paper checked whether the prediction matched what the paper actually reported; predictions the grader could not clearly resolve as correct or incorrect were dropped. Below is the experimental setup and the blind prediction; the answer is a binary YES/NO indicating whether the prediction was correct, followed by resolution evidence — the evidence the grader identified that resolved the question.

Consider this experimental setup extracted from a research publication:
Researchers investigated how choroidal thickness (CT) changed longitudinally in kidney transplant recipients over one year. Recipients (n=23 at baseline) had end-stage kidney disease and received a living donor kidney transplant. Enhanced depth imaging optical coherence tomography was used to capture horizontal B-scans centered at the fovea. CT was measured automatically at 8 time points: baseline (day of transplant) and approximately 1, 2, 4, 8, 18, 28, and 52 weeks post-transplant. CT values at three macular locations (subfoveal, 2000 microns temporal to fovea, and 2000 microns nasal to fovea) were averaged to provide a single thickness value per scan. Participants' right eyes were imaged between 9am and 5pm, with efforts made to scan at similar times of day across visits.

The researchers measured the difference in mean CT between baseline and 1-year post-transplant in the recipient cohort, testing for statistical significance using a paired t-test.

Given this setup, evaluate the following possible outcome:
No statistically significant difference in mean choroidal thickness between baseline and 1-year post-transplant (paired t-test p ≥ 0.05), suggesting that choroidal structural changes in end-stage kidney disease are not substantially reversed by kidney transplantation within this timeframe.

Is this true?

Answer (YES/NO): NO